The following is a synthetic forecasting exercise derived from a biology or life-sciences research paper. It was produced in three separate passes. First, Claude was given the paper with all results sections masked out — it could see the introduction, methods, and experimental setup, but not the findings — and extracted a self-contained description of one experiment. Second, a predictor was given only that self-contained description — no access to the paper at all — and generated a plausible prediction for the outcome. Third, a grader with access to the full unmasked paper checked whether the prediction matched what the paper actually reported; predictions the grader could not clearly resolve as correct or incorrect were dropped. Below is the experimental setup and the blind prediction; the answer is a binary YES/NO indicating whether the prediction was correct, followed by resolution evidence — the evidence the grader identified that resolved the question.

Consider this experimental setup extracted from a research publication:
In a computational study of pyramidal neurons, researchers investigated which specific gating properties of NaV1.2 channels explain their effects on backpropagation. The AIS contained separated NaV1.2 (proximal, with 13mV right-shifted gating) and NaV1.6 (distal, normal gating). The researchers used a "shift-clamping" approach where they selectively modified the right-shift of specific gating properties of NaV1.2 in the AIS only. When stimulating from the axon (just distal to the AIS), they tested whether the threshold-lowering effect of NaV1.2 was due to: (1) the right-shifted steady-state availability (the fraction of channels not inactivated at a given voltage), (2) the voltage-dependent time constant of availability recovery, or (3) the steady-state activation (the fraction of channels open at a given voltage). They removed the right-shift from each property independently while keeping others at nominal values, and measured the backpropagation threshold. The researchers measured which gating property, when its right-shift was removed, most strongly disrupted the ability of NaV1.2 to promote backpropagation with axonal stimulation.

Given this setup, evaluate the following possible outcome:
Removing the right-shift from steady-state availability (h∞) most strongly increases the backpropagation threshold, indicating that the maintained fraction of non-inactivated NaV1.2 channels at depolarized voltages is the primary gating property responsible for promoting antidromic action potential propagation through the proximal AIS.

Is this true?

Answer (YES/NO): NO